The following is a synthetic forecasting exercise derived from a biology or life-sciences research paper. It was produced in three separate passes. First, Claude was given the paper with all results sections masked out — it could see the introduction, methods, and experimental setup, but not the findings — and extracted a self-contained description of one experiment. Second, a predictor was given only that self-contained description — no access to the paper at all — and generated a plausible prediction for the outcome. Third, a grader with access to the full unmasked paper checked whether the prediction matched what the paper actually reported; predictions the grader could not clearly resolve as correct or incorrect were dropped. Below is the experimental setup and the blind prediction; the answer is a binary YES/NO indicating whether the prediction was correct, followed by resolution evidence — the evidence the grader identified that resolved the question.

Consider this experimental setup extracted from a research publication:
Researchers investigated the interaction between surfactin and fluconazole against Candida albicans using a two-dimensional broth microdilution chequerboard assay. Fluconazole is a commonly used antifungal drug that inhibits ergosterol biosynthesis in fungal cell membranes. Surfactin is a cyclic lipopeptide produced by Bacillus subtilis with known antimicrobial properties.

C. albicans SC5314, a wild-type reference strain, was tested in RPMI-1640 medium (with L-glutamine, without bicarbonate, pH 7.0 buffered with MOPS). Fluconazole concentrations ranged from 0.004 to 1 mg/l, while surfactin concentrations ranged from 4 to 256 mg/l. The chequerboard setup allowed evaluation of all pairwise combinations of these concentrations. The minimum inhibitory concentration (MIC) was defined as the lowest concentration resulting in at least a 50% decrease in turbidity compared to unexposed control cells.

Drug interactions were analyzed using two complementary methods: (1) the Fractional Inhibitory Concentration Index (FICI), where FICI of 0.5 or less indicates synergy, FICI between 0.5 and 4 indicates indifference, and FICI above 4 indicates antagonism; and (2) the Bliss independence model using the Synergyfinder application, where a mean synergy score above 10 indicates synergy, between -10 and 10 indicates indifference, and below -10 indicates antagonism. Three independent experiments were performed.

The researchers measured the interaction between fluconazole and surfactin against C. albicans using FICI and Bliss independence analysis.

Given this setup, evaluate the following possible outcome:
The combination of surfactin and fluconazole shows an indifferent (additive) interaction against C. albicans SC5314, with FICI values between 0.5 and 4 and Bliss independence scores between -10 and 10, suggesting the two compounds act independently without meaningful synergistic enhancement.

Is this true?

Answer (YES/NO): NO